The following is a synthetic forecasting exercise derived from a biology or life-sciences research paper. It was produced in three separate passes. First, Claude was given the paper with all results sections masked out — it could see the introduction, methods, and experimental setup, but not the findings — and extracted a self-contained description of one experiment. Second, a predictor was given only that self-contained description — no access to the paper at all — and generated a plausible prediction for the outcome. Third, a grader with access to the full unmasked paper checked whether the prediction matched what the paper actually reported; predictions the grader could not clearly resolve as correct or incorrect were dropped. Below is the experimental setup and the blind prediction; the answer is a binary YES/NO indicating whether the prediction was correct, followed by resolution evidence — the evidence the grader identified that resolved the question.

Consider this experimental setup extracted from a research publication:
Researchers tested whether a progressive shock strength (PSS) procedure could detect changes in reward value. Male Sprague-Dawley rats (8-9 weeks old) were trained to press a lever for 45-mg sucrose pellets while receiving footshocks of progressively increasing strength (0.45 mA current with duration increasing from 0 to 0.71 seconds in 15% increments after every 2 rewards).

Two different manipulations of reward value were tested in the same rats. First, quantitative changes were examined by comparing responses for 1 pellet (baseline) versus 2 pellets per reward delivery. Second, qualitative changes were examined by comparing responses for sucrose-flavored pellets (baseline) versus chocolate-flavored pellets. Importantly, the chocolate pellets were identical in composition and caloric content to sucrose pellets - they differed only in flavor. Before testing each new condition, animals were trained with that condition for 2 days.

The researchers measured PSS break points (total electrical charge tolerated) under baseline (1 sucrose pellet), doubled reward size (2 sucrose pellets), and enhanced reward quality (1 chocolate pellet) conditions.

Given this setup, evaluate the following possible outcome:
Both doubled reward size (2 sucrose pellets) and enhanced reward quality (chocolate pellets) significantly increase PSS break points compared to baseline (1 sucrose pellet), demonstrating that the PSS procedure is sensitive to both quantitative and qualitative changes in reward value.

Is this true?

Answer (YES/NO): NO